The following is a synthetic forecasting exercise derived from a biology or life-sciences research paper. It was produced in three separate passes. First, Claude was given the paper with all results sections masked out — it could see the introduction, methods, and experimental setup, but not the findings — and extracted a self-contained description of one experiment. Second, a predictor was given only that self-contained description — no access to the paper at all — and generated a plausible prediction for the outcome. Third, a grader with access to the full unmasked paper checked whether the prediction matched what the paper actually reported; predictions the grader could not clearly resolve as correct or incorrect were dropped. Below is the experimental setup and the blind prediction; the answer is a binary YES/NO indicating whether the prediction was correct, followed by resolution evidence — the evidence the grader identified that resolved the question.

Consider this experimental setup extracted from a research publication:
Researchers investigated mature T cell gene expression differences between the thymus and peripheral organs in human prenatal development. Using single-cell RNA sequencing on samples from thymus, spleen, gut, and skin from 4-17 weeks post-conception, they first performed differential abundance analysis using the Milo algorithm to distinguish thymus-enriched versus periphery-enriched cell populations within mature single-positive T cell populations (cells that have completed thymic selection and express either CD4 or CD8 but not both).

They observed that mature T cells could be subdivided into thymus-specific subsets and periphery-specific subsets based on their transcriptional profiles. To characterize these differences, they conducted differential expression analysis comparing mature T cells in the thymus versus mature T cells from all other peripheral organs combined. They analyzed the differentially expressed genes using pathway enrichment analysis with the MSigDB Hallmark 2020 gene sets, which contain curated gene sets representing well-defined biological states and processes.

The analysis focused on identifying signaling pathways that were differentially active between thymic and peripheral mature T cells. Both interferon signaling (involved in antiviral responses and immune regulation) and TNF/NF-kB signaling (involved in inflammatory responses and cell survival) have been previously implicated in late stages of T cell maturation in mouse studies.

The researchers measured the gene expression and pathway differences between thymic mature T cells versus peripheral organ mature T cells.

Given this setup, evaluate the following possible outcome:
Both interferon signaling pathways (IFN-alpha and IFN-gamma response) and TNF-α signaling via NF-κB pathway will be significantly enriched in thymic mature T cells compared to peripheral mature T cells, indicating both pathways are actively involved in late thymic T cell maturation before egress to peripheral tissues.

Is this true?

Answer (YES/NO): NO